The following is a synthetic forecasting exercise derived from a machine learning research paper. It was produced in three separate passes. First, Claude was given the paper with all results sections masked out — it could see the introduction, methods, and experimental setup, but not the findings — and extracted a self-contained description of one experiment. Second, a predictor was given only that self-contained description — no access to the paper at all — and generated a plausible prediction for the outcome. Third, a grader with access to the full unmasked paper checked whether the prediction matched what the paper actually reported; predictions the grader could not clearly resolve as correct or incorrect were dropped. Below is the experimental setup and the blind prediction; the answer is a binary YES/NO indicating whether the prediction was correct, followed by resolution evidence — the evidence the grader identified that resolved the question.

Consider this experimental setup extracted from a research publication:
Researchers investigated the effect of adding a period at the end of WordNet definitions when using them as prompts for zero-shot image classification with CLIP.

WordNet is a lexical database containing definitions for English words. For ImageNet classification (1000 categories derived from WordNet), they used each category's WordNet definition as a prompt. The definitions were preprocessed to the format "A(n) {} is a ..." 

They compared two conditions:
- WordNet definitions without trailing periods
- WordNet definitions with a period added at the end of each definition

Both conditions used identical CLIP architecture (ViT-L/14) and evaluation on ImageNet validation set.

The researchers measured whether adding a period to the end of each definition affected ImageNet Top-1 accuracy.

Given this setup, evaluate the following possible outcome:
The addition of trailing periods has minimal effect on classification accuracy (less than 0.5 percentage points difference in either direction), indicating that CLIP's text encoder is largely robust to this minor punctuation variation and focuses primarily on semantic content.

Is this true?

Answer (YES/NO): NO